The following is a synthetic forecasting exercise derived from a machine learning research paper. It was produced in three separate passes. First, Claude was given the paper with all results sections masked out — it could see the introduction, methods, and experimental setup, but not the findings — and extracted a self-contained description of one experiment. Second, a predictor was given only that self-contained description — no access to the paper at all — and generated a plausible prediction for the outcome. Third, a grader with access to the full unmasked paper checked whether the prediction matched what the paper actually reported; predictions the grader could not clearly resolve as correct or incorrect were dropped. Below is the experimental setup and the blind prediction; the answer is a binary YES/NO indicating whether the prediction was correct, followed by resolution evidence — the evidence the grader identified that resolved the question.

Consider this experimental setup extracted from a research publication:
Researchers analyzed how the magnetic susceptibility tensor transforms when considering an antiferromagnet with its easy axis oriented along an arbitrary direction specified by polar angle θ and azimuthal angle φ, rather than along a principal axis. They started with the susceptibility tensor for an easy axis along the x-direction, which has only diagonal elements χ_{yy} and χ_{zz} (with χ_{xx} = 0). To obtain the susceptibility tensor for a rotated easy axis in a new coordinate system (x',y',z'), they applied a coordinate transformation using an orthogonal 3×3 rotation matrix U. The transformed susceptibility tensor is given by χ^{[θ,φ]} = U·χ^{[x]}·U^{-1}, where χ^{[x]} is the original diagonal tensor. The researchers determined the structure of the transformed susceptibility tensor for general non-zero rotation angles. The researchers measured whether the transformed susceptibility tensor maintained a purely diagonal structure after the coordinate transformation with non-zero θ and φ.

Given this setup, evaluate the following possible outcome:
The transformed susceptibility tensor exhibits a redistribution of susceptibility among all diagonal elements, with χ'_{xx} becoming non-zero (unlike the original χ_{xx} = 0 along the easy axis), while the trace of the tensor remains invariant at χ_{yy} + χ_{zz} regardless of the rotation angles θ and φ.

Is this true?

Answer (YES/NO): YES